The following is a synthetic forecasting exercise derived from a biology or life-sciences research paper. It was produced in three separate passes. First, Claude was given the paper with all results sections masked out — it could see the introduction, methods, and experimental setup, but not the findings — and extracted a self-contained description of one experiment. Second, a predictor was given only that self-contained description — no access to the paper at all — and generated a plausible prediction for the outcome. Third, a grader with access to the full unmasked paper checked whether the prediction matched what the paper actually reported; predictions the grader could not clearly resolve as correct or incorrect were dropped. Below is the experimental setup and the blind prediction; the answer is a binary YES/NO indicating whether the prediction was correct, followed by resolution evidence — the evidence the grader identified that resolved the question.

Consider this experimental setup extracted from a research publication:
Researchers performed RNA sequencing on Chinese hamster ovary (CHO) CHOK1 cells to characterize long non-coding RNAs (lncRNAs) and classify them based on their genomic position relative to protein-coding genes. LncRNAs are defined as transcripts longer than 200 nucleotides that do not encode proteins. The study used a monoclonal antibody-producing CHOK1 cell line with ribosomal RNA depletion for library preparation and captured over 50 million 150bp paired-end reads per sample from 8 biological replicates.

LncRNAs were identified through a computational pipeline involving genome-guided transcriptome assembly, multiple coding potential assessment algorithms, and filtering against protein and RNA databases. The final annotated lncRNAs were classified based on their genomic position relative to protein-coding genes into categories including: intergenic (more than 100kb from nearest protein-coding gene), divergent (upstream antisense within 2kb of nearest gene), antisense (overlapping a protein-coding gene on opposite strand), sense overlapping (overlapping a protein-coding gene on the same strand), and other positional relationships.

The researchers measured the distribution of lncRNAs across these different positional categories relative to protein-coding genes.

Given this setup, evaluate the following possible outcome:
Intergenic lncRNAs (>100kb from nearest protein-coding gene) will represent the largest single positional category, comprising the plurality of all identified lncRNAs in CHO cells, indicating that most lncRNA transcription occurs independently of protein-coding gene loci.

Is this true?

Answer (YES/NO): YES